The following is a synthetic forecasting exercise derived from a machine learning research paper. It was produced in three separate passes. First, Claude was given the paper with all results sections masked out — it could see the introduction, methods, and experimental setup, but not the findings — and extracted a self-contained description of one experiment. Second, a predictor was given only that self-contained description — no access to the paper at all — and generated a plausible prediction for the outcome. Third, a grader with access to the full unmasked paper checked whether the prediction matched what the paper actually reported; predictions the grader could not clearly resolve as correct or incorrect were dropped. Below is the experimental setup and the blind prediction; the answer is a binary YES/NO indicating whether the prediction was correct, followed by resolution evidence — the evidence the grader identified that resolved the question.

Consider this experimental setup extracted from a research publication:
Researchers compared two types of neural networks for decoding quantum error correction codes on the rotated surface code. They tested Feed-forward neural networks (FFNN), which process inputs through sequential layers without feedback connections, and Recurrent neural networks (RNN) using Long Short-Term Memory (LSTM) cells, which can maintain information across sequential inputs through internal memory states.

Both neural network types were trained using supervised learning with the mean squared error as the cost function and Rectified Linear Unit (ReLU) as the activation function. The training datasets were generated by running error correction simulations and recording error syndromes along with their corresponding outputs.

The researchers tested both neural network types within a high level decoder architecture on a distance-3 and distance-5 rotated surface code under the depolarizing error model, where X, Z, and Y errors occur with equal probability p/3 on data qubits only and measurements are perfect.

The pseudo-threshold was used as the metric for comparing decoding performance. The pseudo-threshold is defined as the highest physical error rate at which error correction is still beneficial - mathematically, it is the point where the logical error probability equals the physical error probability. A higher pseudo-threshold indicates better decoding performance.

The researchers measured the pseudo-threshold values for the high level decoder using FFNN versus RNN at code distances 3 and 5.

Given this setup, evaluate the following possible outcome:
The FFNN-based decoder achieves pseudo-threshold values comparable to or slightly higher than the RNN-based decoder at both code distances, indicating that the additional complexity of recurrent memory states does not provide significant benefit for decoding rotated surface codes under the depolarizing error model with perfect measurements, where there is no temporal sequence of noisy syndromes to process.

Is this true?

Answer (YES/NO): NO